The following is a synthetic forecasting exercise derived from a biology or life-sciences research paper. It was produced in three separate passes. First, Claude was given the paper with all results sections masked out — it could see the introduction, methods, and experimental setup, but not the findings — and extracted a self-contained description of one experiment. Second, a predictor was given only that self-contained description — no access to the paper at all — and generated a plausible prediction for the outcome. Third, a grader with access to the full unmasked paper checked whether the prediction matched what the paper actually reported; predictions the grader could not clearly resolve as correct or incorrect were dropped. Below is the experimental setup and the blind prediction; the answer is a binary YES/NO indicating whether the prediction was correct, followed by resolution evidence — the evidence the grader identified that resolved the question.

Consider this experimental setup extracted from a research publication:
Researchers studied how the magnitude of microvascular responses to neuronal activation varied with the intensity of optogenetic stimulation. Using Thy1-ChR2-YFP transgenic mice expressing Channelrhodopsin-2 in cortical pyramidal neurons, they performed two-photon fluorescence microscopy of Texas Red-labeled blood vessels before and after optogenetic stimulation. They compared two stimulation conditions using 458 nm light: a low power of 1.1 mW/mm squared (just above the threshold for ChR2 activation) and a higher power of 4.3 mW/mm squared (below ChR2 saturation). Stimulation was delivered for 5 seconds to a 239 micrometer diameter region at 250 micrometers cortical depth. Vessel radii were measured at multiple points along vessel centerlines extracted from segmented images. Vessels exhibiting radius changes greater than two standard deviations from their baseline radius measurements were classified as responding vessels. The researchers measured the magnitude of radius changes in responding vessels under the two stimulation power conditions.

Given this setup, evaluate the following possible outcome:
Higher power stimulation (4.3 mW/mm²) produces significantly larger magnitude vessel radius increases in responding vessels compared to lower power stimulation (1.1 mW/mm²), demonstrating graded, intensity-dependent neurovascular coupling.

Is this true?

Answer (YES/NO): NO